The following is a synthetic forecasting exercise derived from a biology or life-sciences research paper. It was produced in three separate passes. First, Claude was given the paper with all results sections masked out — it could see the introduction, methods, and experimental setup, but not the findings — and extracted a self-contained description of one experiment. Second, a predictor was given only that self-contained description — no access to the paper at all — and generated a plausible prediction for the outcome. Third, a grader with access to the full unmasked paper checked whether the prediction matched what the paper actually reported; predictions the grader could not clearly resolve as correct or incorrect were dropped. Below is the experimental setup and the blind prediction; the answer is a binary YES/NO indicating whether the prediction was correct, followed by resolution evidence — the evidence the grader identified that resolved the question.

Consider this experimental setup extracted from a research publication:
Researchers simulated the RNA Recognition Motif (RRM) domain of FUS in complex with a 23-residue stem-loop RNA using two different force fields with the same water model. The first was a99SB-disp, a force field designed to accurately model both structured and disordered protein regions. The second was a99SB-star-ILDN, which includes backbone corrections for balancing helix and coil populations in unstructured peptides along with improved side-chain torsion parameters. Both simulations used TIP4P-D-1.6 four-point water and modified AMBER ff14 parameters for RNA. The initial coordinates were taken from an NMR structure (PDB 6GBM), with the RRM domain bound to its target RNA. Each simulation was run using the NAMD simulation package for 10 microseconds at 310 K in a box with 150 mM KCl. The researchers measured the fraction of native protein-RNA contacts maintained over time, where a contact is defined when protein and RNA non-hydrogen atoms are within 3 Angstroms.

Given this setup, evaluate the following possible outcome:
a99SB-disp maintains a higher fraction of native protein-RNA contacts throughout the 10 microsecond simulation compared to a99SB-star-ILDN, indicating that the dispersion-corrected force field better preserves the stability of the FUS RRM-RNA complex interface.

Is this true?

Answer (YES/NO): NO